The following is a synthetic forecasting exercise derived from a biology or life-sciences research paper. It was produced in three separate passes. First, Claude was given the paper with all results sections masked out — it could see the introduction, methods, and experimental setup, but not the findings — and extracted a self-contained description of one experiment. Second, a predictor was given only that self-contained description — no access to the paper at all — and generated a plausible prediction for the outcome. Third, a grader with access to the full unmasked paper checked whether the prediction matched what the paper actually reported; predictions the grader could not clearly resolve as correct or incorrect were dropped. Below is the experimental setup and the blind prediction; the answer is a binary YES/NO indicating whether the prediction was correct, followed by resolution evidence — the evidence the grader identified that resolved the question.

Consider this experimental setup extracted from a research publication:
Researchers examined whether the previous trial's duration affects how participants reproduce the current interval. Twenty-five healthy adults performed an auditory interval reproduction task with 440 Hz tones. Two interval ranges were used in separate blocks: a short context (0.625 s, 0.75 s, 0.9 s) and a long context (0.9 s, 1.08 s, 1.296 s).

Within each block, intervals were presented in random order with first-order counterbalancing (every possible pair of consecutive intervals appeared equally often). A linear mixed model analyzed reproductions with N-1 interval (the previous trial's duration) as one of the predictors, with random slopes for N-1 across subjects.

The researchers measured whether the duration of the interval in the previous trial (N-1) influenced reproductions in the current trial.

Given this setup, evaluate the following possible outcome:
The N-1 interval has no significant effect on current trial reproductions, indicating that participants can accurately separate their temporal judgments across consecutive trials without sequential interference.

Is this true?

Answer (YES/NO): NO